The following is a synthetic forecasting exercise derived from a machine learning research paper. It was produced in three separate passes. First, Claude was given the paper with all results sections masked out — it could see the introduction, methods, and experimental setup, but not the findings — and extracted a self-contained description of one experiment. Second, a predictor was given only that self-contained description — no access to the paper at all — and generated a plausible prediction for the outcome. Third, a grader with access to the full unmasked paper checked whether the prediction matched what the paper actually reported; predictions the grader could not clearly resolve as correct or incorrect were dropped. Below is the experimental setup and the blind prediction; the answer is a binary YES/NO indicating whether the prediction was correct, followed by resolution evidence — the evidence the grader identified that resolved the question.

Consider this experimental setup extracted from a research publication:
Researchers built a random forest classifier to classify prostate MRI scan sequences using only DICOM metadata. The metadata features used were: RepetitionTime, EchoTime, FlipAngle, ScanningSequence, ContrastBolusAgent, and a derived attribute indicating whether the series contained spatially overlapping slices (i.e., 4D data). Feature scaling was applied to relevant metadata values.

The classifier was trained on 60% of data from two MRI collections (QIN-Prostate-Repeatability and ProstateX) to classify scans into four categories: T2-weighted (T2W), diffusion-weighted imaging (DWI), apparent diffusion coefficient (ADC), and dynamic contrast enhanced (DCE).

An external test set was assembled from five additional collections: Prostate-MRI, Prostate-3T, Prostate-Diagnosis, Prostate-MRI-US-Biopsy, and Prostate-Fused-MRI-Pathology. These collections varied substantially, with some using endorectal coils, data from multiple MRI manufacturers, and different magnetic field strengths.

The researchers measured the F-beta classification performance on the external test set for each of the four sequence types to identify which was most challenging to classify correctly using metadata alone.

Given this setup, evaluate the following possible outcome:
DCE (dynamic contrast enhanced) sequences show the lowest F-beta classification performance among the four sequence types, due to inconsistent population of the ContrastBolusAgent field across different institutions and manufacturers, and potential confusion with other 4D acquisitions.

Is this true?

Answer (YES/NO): NO